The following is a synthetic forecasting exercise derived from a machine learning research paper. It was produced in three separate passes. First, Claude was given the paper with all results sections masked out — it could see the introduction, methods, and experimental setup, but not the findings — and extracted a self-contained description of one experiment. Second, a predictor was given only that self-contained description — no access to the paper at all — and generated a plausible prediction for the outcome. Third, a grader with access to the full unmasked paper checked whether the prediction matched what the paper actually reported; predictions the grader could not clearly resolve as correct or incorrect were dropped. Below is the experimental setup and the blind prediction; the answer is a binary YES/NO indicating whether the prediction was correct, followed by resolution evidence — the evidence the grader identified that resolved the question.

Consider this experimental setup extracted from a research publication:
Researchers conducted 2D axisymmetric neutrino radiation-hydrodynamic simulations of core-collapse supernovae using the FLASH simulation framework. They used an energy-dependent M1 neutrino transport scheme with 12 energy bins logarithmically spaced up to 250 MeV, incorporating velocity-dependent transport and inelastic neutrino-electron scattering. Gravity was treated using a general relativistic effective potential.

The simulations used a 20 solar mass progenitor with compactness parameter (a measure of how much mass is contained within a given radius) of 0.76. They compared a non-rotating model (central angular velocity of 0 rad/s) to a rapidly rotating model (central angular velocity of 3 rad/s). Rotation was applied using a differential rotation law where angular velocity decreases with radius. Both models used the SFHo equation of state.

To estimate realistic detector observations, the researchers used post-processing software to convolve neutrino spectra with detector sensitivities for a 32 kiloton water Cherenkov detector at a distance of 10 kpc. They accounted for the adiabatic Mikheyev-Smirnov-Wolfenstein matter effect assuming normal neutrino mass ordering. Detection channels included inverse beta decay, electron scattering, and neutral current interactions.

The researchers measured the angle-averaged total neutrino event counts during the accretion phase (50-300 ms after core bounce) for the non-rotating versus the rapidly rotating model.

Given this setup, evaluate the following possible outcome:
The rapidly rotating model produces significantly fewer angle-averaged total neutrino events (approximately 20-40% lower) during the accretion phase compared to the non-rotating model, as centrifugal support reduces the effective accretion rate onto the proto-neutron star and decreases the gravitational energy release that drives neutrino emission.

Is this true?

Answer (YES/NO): NO